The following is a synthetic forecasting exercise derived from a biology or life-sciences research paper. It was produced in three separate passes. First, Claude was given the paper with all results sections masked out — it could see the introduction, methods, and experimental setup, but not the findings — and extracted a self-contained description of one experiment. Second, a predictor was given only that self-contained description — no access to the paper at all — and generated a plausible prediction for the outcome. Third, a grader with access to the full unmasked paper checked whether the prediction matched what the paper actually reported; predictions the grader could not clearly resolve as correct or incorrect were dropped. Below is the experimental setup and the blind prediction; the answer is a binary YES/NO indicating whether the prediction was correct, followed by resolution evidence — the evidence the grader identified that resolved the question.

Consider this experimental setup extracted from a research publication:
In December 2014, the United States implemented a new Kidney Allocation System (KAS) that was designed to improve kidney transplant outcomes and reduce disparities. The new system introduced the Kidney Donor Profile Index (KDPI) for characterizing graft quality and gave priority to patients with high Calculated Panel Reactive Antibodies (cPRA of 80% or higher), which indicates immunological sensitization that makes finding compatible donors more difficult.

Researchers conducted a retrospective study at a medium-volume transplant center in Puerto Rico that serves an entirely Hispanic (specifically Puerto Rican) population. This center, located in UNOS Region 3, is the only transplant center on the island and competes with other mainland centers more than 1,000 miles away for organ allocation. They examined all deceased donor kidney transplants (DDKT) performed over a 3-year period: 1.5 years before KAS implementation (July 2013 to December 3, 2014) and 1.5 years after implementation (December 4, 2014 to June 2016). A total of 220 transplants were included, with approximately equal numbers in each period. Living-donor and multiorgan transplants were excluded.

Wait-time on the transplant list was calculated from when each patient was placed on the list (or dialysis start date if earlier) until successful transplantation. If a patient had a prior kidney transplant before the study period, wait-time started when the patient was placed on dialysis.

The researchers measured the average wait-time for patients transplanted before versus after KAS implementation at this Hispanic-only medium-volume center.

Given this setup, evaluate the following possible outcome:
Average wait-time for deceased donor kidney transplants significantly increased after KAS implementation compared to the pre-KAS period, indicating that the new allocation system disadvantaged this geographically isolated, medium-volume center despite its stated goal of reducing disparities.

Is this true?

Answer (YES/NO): YES